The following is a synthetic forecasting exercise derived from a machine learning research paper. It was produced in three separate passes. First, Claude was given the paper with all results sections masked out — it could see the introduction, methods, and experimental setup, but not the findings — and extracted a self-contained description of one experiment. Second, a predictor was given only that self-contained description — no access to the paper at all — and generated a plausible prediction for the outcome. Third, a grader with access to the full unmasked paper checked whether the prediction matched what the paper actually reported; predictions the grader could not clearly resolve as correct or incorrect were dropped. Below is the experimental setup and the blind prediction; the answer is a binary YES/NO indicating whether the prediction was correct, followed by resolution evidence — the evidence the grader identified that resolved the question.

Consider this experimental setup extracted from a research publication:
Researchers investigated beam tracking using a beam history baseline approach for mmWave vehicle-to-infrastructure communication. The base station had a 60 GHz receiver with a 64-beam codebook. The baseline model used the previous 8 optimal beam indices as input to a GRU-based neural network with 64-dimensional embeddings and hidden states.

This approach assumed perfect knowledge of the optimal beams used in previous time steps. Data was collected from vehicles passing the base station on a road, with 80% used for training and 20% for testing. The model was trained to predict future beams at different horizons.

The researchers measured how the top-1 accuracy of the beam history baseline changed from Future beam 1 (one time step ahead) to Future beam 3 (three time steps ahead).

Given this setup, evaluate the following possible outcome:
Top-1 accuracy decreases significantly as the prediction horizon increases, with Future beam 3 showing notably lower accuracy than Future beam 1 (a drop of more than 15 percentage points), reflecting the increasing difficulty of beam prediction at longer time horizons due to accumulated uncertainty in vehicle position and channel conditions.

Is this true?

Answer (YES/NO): NO